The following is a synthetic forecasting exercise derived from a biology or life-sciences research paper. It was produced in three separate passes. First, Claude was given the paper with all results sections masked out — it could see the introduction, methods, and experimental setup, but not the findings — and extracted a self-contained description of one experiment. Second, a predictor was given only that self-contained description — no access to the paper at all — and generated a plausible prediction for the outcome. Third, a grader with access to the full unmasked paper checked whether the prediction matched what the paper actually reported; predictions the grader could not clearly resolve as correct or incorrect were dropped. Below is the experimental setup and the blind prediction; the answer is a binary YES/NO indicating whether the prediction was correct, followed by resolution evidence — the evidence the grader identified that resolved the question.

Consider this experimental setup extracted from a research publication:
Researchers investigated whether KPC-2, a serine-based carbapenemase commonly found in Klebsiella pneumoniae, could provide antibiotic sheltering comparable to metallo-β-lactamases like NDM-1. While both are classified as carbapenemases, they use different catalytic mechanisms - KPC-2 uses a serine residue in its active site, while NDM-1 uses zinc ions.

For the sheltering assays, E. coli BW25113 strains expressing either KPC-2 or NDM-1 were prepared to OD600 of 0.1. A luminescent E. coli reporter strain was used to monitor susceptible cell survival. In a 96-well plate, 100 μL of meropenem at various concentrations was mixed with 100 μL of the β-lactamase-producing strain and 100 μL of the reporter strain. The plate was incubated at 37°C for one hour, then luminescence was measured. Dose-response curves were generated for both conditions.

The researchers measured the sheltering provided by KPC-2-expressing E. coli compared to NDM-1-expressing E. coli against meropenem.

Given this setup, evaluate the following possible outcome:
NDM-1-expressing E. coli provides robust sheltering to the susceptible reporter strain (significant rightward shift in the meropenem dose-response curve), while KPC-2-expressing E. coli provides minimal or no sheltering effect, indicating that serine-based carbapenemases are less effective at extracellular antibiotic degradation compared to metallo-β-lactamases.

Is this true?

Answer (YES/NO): NO